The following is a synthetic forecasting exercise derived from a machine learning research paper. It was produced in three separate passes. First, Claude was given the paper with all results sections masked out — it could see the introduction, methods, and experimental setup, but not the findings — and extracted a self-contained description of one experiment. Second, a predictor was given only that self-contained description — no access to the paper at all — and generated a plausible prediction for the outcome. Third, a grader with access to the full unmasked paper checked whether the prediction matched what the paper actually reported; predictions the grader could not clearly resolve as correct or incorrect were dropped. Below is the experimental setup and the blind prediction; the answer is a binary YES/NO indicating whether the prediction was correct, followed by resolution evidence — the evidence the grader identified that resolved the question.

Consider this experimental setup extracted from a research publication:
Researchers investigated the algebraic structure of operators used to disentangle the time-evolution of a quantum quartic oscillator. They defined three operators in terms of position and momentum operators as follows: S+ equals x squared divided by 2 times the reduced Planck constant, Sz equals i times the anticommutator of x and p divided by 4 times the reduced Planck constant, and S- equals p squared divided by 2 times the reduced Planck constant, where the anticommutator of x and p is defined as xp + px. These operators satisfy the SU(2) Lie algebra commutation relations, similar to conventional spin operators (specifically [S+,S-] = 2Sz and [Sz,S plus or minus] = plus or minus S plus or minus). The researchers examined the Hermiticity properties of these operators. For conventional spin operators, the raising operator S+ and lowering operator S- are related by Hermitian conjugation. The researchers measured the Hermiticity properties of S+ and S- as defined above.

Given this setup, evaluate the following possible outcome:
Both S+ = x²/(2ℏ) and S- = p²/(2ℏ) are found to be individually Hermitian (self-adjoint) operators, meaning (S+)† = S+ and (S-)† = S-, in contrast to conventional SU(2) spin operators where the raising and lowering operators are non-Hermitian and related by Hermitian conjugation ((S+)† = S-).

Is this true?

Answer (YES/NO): YES